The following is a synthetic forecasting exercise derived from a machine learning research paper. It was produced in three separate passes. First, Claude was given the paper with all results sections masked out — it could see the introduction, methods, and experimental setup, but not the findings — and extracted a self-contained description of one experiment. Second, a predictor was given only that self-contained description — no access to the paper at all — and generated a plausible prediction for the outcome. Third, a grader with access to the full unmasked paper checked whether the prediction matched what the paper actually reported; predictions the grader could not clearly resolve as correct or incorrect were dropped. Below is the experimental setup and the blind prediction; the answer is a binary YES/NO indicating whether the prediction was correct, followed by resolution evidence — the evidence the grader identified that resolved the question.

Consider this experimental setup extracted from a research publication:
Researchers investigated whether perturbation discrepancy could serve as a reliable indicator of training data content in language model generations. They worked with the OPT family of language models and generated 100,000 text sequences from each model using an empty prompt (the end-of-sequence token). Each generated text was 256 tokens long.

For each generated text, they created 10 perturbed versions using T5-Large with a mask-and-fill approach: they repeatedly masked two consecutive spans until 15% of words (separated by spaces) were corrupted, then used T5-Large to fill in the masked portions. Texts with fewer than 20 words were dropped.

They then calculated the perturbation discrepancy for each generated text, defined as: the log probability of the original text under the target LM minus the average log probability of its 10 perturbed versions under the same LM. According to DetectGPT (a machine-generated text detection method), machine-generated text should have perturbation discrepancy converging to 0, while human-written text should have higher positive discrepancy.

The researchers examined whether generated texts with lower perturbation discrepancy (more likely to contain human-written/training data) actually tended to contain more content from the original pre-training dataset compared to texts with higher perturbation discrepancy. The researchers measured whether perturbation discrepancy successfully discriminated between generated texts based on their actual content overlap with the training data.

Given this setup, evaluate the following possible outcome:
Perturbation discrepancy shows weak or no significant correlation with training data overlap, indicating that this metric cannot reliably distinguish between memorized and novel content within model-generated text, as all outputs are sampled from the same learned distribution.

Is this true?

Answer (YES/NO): NO